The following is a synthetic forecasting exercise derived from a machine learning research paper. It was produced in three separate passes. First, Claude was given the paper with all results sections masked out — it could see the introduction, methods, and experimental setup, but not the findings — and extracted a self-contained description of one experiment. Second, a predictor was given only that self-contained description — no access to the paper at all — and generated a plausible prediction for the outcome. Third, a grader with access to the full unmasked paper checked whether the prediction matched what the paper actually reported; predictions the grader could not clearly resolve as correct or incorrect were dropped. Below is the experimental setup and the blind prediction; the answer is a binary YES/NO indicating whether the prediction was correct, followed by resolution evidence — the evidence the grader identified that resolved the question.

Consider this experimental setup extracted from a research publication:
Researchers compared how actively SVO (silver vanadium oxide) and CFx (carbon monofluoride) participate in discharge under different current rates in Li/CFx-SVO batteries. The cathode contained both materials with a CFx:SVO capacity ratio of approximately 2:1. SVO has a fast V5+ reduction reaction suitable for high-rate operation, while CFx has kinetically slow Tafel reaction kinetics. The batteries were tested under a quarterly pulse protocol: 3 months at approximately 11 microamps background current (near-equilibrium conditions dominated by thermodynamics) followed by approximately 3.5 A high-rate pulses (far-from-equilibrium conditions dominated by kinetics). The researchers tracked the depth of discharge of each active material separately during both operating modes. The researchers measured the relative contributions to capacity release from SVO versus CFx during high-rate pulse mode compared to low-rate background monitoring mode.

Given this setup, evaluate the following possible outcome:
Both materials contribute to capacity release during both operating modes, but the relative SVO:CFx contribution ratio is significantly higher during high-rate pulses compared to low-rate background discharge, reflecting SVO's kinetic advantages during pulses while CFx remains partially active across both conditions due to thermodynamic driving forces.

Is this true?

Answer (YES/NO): NO